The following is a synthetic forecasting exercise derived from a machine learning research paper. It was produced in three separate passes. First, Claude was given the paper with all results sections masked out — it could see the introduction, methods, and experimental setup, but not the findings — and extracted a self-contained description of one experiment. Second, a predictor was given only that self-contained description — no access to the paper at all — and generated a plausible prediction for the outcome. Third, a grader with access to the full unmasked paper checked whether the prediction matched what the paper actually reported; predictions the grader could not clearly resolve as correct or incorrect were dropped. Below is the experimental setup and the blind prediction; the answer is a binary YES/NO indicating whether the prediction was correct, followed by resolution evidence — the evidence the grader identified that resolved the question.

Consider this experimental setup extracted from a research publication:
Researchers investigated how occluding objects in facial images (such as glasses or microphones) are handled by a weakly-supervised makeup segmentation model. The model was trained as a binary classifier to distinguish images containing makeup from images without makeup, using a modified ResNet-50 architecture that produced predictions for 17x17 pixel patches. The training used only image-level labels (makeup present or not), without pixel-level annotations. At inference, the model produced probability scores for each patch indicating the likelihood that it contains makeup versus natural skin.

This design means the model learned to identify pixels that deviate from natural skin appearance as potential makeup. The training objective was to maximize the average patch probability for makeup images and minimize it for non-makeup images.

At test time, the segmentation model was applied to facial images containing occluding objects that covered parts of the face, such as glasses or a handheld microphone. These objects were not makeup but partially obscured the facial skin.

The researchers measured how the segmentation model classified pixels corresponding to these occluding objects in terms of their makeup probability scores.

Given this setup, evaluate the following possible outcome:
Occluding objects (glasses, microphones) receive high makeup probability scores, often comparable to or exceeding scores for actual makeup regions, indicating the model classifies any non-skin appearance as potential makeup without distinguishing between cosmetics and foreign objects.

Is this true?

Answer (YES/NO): YES